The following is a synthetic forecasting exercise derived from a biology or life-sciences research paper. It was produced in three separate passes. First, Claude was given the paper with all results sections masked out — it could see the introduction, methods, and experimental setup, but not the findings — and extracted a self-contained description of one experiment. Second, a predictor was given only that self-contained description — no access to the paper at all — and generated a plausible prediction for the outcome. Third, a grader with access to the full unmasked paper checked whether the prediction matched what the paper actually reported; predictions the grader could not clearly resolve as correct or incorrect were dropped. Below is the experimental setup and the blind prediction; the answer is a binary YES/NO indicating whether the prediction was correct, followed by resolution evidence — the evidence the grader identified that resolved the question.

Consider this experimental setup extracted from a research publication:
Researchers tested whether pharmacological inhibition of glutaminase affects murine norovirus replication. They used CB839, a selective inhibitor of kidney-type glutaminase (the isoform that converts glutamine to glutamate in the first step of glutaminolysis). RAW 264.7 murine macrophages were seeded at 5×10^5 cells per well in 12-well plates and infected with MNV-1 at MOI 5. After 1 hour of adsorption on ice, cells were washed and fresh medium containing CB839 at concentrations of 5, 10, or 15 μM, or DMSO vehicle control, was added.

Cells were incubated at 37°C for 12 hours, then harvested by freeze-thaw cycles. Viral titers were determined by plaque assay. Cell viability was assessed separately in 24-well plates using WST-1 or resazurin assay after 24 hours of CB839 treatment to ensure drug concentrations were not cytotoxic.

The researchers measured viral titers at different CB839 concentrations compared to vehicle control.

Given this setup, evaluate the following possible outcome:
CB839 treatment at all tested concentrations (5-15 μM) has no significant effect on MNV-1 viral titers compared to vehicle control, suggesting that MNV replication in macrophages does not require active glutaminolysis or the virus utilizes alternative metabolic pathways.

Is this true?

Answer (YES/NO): NO